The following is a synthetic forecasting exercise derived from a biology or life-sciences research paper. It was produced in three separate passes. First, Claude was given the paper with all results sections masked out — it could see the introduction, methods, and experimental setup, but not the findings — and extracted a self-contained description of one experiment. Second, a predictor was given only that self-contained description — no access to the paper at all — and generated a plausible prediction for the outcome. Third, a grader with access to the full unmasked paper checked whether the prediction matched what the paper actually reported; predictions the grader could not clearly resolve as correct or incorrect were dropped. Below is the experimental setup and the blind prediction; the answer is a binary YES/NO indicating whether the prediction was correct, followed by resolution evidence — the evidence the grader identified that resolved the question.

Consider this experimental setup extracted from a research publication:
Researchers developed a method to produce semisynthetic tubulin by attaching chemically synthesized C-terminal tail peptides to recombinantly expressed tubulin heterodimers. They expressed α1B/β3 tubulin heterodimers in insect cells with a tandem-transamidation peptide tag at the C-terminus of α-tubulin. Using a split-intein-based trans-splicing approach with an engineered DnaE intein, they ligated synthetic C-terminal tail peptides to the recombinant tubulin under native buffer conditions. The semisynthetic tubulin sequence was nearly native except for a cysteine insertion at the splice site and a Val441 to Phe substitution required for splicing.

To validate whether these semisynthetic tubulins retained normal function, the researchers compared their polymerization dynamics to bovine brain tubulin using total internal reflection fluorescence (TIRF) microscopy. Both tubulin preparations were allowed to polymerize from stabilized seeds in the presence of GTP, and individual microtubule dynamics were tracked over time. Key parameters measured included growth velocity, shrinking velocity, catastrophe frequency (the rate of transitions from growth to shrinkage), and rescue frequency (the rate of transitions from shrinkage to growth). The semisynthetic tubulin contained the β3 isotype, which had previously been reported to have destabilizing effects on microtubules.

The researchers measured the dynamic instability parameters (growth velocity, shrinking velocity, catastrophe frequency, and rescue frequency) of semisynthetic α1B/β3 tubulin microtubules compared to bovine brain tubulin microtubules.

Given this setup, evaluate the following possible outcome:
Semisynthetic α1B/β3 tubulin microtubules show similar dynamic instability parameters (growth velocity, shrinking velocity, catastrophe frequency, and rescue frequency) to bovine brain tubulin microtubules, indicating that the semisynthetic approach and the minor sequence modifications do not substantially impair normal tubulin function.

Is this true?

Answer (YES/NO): NO